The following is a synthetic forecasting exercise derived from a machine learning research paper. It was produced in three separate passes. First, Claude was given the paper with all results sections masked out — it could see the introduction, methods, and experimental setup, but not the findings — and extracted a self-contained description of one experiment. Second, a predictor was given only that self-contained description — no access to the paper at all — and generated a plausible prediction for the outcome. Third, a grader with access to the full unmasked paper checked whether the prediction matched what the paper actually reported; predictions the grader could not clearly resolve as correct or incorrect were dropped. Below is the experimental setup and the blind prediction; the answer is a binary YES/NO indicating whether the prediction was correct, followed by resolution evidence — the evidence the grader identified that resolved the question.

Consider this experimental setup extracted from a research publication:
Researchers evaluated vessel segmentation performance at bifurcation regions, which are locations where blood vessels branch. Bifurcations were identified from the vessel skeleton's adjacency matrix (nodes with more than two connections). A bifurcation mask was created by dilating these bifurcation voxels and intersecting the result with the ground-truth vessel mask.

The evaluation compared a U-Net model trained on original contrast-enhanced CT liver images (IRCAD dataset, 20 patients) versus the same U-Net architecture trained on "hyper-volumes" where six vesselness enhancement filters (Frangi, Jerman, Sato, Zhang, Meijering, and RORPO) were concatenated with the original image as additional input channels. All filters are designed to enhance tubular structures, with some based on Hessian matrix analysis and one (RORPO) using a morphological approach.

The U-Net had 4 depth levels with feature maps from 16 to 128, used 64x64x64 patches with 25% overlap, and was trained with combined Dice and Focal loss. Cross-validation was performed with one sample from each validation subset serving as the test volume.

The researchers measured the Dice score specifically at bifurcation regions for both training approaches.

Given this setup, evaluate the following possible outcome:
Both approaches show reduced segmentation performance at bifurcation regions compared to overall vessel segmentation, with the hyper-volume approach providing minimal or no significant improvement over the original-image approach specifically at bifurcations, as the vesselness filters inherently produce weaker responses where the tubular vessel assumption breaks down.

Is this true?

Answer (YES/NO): NO